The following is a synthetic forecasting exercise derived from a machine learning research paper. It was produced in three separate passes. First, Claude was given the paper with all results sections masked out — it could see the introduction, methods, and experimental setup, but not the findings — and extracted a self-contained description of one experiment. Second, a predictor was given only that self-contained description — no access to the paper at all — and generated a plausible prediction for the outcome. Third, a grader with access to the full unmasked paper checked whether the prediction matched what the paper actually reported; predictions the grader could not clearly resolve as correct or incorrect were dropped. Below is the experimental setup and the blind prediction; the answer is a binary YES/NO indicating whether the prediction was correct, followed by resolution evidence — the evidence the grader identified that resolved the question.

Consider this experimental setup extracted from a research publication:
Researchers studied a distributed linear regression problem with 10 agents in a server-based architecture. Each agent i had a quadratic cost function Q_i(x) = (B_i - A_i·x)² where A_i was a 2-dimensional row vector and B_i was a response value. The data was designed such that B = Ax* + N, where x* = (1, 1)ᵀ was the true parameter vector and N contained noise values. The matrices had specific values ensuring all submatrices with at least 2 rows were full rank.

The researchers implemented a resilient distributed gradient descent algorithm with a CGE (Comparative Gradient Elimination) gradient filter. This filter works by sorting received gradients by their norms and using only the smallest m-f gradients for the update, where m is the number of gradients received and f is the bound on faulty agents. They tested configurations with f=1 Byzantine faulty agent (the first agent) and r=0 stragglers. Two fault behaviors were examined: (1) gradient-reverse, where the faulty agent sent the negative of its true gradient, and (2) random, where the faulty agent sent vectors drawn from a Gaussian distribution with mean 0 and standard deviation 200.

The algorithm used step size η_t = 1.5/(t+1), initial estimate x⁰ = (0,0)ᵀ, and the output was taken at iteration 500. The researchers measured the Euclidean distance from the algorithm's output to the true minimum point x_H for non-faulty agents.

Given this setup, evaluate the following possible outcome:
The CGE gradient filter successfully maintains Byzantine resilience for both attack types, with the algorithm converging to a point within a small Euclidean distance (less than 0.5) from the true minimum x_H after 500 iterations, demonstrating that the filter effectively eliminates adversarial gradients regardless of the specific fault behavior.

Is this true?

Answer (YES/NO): YES